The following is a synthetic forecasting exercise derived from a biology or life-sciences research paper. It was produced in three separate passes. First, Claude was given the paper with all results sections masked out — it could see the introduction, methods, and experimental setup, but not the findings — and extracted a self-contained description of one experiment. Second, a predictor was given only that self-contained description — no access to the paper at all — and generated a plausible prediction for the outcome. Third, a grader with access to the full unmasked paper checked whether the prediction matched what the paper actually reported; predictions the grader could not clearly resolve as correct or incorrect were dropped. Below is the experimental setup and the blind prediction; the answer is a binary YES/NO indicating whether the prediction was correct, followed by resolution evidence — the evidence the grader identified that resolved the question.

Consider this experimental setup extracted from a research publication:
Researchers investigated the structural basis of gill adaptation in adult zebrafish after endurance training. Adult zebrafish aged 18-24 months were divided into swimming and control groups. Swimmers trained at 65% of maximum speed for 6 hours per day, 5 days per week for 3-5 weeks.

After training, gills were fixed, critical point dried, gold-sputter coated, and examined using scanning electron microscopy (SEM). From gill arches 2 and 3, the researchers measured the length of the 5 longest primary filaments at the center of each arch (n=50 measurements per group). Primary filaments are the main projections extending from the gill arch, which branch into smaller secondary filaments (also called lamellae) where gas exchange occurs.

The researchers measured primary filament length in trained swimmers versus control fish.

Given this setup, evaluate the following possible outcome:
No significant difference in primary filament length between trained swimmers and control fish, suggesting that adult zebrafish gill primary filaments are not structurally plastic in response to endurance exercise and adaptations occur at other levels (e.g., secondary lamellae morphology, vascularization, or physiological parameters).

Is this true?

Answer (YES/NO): NO